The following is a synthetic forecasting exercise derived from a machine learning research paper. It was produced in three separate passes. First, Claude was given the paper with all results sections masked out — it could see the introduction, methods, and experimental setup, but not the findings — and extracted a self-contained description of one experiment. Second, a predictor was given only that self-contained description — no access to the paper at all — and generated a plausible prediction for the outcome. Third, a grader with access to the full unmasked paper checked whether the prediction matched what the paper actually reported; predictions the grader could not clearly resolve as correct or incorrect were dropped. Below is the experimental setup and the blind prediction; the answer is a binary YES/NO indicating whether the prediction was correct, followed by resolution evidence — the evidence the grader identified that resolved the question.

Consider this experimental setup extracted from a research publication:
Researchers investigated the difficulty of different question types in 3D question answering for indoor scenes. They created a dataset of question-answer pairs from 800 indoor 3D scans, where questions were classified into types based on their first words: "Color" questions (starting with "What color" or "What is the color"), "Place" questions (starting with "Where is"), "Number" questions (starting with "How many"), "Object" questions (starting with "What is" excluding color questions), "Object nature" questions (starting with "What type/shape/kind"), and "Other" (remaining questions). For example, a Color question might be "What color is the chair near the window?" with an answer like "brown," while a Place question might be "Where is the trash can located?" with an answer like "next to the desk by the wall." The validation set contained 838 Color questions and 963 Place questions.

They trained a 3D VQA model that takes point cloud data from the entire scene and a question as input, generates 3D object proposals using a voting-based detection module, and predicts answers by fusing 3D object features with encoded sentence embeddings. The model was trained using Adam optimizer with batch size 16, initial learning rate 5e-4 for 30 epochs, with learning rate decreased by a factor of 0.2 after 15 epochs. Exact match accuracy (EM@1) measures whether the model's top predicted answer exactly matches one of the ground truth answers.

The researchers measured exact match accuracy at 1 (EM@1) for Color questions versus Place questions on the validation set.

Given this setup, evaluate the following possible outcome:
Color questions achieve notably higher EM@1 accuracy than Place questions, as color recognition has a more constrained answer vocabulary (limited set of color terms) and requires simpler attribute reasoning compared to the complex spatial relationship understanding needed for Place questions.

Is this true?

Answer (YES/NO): YES